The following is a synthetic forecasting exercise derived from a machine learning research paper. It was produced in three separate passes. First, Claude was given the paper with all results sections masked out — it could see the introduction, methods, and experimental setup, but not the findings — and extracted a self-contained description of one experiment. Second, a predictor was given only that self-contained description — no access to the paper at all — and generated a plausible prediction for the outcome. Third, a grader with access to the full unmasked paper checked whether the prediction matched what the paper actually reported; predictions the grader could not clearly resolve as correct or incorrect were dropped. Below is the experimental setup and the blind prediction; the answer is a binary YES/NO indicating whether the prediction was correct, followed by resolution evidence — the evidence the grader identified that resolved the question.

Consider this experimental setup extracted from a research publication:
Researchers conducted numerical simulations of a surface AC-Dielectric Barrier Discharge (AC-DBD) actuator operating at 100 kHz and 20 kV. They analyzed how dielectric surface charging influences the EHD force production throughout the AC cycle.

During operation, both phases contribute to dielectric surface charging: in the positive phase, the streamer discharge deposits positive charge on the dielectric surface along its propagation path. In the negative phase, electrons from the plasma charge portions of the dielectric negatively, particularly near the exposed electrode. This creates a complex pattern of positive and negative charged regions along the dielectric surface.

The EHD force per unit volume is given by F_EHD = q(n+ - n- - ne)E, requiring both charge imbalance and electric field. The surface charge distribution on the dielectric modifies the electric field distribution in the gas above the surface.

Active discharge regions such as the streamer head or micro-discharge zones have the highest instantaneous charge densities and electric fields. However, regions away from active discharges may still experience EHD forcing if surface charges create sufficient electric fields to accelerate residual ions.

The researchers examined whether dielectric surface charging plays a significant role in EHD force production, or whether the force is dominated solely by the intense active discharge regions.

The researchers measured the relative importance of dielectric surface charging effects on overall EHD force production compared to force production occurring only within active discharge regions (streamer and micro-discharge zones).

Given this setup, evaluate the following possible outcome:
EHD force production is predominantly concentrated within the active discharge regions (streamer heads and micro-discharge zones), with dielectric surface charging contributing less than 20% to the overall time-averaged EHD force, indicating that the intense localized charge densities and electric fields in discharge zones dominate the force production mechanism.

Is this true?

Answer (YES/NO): NO